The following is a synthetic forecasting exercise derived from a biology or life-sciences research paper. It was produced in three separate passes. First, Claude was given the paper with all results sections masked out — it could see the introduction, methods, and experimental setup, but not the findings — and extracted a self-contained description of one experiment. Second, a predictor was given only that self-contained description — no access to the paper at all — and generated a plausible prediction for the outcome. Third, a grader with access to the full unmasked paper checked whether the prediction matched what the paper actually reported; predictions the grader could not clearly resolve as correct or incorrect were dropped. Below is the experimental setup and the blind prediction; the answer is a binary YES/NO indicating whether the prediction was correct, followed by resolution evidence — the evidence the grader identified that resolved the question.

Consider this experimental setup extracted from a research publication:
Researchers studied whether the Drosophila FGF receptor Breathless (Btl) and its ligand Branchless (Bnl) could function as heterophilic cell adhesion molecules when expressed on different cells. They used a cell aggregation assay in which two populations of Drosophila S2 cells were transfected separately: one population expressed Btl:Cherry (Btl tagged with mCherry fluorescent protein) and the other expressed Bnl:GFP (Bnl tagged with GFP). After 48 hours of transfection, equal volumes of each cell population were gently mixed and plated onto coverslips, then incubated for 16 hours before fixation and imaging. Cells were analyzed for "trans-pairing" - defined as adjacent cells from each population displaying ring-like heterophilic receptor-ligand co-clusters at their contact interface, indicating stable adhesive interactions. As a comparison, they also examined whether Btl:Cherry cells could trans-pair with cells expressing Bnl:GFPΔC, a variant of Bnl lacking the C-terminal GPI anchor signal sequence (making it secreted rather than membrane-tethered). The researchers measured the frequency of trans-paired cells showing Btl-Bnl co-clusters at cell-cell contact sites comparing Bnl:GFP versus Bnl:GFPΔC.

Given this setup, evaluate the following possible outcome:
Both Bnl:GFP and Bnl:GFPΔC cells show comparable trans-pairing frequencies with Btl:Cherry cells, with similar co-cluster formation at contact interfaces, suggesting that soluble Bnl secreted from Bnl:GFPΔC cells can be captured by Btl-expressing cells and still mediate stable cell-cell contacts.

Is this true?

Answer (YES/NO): NO